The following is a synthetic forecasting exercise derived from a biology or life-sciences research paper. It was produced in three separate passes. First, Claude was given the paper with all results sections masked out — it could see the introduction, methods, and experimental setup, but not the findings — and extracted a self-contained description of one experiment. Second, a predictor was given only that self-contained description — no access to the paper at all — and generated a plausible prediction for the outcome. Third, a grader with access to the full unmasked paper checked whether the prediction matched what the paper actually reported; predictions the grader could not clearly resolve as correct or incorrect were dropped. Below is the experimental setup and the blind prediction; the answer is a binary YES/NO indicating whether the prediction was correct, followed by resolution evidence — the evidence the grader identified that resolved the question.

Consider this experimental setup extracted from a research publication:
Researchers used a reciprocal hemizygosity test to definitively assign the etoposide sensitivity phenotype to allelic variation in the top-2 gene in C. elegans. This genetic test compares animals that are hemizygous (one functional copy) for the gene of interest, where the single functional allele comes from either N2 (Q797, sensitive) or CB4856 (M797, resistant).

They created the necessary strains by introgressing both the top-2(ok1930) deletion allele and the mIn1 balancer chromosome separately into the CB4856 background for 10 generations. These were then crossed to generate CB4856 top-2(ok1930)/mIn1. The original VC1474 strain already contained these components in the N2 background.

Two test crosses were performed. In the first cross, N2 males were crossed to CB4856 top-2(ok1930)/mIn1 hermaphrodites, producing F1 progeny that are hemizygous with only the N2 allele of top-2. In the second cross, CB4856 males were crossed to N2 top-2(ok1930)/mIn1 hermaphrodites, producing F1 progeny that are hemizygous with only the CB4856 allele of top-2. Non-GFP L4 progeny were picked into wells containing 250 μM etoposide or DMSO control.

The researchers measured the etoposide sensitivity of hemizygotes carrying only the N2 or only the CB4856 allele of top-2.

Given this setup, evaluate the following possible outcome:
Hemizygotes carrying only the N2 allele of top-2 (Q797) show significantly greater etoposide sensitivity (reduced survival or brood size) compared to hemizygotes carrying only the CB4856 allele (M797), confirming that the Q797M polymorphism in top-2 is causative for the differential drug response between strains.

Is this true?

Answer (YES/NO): NO